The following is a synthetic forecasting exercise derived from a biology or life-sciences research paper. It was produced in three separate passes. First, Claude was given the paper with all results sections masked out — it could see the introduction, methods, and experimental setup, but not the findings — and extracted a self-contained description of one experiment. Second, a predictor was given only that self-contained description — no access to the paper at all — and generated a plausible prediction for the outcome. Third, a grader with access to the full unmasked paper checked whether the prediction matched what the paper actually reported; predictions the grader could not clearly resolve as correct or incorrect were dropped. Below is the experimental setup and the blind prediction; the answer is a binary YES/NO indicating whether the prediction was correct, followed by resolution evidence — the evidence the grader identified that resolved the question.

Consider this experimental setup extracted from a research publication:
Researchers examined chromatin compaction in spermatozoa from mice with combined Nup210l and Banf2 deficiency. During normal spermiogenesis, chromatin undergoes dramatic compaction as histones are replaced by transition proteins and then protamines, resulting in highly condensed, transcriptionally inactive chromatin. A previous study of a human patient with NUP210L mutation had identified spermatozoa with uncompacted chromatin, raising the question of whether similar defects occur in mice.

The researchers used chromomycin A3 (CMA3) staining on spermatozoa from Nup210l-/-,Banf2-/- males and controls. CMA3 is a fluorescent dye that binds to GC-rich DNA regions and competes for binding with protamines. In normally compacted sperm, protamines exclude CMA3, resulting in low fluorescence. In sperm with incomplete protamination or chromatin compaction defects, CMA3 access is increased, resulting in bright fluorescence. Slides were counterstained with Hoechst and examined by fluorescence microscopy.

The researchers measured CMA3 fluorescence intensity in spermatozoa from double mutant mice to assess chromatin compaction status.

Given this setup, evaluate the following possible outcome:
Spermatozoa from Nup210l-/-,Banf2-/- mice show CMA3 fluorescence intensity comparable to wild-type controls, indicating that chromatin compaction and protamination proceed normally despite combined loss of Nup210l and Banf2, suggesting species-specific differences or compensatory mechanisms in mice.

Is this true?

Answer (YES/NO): NO